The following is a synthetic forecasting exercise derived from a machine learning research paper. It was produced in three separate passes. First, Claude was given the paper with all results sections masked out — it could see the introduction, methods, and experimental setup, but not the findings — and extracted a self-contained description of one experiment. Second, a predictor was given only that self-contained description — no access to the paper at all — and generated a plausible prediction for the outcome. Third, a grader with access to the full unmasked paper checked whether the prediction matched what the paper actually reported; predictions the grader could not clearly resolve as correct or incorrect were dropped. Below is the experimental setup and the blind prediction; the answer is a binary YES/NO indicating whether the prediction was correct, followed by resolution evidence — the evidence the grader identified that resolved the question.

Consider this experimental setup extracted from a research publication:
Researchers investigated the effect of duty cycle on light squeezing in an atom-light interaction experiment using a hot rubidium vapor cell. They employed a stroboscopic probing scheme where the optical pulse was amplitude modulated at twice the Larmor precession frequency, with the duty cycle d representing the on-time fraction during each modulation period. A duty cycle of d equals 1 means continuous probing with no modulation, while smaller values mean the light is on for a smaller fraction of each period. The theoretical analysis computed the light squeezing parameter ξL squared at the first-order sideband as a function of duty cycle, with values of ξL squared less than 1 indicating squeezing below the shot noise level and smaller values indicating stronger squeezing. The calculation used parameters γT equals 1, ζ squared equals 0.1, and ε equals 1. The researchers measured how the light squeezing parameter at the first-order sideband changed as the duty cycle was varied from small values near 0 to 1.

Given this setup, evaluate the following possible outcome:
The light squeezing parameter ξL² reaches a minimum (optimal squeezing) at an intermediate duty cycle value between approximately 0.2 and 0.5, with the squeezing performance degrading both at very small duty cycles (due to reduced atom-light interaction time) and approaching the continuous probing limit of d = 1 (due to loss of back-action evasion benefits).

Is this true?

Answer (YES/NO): NO